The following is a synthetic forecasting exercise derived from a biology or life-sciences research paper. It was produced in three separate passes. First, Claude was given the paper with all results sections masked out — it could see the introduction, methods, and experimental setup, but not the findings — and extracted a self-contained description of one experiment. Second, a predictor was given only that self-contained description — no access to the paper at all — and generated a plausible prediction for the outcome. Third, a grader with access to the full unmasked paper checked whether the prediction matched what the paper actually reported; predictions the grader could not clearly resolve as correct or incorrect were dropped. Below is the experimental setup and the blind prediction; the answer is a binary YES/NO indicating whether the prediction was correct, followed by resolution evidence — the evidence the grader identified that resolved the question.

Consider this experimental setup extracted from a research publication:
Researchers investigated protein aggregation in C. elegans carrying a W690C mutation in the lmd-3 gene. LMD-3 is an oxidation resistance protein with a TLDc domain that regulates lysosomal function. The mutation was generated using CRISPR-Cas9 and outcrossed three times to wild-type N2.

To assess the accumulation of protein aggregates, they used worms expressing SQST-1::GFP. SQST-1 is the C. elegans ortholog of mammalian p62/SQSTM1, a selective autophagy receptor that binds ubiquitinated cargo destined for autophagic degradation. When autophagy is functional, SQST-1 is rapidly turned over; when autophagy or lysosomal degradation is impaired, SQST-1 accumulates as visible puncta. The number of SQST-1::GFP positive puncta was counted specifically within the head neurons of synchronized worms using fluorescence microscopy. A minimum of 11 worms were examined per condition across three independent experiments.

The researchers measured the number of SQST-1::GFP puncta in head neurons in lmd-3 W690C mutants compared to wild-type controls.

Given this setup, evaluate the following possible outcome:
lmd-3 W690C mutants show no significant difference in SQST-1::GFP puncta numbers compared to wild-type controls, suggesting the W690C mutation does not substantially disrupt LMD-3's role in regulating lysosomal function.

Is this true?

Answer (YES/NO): NO